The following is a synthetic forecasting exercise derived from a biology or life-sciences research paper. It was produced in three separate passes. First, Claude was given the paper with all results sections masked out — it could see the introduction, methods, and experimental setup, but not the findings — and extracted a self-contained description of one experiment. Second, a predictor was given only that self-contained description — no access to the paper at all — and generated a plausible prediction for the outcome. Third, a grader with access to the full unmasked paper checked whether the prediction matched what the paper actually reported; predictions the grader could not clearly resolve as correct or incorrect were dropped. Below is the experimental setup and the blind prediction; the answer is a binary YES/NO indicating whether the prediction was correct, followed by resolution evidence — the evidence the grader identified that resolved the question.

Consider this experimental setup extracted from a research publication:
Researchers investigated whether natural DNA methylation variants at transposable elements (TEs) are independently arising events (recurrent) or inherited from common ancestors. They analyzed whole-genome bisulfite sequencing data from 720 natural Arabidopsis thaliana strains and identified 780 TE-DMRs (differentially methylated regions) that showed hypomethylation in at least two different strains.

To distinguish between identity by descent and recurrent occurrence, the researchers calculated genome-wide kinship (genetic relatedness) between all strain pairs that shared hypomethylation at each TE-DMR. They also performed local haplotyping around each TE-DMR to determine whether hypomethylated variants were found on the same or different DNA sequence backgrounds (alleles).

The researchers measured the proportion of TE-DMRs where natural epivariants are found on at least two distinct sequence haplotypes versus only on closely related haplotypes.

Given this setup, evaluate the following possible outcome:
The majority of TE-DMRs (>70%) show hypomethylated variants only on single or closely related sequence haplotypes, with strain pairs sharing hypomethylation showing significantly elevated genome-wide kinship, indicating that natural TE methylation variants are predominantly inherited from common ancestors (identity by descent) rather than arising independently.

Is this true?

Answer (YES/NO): NO